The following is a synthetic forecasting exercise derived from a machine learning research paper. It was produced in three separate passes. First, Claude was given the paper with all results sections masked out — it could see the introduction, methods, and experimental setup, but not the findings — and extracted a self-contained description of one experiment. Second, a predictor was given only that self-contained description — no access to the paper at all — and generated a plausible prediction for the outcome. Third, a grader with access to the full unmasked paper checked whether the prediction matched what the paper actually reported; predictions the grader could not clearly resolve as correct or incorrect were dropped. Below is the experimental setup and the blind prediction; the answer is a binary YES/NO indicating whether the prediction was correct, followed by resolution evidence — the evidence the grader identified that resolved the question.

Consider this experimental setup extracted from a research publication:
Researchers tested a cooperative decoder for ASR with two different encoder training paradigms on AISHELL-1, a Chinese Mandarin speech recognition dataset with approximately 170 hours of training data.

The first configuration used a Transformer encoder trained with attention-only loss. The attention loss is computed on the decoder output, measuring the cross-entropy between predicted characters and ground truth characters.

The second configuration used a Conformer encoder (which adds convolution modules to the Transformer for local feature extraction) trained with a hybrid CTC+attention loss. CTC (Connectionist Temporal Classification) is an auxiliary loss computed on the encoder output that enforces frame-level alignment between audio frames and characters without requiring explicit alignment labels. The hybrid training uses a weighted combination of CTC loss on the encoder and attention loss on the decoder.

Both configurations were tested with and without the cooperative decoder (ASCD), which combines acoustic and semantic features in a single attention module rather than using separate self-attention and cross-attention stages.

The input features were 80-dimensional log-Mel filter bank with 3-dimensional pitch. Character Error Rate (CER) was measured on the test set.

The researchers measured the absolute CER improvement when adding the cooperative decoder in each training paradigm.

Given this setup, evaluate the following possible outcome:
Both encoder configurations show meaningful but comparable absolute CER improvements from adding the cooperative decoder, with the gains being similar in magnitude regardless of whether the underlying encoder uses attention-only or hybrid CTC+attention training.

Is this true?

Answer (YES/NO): NO